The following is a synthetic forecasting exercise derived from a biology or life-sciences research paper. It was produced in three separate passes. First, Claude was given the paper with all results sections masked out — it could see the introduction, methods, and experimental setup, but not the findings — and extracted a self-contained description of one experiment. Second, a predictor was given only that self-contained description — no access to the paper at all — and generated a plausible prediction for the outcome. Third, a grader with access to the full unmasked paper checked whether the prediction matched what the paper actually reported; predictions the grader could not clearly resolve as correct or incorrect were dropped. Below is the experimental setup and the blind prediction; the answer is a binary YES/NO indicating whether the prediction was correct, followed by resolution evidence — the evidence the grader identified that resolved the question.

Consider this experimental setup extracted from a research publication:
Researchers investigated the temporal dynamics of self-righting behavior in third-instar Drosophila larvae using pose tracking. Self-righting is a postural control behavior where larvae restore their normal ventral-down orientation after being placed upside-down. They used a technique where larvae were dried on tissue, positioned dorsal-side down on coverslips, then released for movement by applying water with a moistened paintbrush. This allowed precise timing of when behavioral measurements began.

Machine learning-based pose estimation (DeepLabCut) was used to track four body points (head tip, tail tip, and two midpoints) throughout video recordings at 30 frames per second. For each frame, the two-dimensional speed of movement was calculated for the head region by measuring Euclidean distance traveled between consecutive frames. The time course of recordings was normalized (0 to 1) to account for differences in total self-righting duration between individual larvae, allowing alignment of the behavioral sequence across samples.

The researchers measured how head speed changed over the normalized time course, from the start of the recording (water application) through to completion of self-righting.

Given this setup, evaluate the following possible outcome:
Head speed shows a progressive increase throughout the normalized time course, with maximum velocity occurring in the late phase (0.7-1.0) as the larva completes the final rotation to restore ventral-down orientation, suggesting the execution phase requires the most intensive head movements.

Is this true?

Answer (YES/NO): NO